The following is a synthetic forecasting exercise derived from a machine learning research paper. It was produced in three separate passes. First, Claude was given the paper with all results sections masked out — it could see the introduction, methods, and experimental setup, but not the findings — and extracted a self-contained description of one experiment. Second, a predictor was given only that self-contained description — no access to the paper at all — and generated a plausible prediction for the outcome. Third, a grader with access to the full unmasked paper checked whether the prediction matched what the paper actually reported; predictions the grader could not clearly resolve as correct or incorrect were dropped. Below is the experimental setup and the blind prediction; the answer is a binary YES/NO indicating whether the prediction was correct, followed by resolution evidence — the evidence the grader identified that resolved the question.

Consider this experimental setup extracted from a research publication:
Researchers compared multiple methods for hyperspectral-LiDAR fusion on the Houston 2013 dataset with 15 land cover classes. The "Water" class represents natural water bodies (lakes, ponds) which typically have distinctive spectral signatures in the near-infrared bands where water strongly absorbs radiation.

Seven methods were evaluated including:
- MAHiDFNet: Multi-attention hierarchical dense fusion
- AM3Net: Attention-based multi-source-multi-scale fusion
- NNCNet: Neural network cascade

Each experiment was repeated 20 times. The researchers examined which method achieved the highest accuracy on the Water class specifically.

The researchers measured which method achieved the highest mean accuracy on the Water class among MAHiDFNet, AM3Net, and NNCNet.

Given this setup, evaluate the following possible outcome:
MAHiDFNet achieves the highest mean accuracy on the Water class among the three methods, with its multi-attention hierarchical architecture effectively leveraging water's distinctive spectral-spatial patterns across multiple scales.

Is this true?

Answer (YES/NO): YES